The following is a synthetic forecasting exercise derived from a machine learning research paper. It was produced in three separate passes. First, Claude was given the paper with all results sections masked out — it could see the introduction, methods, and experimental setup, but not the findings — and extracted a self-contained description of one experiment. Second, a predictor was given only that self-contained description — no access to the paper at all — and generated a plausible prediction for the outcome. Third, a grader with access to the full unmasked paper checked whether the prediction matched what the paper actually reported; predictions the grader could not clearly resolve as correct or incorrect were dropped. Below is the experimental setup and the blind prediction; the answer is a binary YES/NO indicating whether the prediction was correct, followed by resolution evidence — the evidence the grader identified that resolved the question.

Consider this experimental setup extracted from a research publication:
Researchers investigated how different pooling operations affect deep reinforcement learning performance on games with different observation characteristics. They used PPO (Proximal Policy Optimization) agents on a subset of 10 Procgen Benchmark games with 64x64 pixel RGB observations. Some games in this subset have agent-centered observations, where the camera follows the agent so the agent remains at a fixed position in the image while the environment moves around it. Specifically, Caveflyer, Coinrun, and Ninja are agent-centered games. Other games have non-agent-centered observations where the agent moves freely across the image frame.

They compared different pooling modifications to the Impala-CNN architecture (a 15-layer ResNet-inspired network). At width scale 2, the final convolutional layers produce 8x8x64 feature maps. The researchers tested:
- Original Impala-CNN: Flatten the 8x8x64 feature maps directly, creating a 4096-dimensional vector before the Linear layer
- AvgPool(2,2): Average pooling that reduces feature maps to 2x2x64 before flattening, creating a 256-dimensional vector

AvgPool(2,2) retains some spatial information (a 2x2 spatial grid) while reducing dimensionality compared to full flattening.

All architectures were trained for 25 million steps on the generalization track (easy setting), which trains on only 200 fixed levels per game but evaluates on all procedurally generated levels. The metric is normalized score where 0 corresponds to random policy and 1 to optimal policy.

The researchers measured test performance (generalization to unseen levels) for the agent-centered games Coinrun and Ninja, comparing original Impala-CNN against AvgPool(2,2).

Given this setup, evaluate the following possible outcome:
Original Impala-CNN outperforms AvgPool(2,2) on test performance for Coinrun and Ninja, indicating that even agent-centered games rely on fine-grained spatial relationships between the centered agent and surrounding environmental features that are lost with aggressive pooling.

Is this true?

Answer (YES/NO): NO